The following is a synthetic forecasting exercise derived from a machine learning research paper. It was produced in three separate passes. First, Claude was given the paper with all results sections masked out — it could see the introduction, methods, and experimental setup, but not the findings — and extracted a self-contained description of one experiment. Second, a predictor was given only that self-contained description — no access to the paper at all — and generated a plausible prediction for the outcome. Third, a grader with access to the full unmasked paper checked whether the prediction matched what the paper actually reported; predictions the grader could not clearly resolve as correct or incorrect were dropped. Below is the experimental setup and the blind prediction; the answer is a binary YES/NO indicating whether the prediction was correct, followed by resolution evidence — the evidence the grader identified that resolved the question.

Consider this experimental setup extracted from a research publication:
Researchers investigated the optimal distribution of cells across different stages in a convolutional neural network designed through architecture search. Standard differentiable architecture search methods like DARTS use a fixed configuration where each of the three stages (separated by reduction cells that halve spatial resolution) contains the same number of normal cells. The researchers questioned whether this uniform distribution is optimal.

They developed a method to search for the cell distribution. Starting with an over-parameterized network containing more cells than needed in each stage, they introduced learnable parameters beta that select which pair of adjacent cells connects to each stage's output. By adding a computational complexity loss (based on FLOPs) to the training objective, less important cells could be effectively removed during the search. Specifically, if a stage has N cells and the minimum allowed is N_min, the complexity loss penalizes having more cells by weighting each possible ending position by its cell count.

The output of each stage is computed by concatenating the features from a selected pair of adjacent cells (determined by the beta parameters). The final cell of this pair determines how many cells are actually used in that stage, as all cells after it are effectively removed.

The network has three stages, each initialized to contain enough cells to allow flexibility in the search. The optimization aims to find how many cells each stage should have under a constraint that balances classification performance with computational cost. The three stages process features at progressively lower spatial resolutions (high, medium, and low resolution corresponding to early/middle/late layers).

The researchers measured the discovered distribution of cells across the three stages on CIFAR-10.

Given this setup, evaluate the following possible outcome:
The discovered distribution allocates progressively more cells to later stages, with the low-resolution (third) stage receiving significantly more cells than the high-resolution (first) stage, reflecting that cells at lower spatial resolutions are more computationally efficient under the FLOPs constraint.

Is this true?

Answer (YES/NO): NO